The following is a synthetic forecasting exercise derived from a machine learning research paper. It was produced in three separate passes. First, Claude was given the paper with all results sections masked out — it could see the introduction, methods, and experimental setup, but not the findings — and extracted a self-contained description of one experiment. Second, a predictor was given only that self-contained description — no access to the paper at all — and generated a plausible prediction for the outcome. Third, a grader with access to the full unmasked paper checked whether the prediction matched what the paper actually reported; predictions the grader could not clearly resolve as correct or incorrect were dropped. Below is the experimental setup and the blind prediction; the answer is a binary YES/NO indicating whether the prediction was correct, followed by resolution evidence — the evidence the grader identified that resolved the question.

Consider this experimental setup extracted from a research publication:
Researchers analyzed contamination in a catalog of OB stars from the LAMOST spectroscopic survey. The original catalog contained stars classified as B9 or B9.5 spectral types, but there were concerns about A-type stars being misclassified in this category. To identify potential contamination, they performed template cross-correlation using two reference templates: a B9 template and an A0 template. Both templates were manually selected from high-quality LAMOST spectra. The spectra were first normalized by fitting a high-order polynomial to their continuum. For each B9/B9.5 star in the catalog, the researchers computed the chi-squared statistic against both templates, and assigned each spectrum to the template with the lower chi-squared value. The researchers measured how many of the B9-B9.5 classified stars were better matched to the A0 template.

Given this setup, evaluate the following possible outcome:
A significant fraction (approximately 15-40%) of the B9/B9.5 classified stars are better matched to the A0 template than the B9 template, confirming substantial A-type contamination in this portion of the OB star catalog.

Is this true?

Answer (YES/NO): YES